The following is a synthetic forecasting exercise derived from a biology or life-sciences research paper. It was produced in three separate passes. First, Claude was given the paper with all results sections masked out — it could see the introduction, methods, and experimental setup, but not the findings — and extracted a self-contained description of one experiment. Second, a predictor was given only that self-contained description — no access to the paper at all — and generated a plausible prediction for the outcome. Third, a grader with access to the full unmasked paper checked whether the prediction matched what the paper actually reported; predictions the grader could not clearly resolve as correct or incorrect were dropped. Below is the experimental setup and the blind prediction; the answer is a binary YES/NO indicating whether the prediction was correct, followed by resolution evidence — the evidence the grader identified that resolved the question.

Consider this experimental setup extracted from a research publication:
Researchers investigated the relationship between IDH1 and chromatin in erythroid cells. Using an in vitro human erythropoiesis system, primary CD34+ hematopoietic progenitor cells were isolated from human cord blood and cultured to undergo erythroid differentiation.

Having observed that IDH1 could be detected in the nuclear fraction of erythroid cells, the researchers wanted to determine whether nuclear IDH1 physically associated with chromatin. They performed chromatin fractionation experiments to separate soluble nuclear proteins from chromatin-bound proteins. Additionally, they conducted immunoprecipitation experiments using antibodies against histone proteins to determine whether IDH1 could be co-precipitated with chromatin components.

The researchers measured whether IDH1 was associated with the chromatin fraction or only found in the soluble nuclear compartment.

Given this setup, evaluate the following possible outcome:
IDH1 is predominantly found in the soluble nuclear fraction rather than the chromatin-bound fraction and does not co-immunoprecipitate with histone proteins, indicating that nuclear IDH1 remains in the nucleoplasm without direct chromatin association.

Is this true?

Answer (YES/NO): NO